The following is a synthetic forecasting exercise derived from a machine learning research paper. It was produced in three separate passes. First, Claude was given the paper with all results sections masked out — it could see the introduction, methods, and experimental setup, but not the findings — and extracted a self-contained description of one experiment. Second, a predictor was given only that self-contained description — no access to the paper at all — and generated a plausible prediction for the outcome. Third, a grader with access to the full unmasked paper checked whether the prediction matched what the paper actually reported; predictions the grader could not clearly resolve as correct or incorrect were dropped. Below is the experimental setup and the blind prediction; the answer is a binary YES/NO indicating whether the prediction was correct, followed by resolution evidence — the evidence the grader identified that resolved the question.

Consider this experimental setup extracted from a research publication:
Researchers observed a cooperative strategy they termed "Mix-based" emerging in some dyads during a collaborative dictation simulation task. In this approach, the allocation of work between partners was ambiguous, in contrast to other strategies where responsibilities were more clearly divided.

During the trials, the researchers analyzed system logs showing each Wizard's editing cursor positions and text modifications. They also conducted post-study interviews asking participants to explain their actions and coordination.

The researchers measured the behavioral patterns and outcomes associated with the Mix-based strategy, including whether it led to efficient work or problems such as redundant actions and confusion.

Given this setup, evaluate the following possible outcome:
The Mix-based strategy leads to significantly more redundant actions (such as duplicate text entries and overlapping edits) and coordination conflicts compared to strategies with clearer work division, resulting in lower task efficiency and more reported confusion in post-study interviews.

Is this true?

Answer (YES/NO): YES